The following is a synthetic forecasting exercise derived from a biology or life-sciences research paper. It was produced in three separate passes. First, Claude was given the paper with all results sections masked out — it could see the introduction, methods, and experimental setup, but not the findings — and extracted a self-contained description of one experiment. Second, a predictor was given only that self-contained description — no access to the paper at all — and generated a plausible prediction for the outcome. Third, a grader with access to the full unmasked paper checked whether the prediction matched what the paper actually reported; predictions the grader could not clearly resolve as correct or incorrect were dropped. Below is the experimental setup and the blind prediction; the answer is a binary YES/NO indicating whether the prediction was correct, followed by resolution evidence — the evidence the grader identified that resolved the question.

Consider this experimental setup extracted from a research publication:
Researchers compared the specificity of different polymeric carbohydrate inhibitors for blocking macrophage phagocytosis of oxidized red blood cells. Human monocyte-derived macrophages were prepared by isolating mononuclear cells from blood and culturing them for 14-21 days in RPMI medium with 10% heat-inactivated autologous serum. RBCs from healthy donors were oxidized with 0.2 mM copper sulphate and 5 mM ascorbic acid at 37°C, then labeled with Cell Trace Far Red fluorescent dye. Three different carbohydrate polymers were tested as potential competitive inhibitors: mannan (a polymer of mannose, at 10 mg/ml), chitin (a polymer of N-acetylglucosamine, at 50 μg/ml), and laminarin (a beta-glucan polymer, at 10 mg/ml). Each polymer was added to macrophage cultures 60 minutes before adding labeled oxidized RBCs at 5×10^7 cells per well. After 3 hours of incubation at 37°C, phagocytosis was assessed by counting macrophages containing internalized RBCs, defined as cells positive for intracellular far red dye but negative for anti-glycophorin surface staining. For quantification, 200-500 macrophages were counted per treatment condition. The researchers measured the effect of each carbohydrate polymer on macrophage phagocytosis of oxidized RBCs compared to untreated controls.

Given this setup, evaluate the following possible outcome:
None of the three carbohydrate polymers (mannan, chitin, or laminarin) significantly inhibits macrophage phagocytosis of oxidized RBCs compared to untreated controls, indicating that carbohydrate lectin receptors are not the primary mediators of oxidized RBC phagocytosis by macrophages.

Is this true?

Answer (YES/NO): NO